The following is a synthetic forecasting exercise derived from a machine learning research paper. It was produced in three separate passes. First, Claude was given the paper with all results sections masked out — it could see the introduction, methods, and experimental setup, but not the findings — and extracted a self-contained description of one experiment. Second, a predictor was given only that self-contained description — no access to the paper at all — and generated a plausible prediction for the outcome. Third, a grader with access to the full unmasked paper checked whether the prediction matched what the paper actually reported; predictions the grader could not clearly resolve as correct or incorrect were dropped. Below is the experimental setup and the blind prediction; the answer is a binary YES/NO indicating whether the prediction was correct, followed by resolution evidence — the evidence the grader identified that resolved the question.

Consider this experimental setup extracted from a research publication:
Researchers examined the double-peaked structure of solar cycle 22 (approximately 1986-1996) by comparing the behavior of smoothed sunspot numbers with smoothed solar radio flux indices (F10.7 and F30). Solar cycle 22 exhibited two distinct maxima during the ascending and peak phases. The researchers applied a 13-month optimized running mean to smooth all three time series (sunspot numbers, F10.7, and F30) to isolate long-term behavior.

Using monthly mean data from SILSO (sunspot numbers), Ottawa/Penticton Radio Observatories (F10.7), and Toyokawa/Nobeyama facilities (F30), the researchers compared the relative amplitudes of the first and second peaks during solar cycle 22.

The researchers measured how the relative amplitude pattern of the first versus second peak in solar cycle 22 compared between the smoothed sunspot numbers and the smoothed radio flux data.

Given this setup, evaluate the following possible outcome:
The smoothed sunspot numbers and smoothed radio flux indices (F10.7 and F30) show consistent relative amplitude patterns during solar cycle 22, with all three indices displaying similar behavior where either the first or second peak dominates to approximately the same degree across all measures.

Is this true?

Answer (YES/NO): NO